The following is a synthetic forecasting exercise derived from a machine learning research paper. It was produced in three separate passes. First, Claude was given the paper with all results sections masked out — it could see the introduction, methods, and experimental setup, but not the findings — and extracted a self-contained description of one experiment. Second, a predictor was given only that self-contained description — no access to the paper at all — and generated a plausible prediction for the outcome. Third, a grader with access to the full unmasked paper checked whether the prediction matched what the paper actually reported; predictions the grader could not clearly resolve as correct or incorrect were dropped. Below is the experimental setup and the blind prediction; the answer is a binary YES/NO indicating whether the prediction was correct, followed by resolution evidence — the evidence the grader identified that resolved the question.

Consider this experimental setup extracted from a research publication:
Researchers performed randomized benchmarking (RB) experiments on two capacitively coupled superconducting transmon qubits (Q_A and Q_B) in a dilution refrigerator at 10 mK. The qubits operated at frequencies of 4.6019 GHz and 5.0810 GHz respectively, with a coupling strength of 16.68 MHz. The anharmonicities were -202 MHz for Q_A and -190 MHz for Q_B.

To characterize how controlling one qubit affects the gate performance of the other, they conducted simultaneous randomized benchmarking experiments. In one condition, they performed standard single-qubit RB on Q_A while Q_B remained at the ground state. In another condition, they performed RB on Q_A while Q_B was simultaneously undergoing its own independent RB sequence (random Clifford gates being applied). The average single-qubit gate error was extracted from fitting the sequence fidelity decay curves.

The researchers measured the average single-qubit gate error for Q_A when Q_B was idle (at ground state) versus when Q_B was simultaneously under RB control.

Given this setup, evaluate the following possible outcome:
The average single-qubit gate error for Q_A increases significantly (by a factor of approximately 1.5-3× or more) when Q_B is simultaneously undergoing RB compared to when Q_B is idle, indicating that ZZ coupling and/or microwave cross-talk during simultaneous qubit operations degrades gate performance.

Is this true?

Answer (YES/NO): YES